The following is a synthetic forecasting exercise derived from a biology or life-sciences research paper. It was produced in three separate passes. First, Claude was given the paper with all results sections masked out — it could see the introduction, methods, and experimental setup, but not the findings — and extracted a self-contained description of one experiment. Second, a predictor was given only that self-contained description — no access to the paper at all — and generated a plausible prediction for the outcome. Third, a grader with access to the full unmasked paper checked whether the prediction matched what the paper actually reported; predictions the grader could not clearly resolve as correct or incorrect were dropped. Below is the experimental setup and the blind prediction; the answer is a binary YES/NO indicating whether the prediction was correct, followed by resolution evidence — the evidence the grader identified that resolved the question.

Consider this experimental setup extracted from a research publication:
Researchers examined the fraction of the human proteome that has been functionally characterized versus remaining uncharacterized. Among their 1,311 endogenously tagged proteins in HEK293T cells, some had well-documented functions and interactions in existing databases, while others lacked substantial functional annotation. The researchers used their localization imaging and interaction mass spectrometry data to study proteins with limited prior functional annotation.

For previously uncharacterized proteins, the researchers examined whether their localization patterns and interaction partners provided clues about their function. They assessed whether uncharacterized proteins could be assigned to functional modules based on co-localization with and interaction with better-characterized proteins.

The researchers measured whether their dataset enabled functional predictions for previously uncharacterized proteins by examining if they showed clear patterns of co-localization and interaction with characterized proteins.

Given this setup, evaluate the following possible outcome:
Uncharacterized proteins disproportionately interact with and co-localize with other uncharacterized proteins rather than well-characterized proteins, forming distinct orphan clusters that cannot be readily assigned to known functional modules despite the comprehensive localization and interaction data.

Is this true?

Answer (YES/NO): NO